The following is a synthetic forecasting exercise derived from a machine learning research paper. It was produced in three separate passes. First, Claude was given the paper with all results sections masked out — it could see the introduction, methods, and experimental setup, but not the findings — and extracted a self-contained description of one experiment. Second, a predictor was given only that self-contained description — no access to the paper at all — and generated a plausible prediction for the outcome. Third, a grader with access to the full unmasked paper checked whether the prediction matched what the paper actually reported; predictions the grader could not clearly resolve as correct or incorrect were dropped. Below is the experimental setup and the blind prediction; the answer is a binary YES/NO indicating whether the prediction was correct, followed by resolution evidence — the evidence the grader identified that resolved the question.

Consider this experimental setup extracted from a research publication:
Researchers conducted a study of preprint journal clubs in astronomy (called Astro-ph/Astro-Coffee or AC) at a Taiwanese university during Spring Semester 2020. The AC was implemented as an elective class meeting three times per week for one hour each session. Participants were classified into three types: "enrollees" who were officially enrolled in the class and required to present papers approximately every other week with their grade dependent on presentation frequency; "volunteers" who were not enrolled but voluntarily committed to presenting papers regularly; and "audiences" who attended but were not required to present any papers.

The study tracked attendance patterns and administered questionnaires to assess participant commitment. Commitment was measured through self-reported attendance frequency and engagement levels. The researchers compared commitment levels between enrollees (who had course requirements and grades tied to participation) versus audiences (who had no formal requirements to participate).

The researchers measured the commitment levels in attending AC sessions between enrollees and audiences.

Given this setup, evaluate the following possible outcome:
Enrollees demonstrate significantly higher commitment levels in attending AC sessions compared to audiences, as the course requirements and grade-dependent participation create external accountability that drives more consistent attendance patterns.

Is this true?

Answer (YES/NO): NO